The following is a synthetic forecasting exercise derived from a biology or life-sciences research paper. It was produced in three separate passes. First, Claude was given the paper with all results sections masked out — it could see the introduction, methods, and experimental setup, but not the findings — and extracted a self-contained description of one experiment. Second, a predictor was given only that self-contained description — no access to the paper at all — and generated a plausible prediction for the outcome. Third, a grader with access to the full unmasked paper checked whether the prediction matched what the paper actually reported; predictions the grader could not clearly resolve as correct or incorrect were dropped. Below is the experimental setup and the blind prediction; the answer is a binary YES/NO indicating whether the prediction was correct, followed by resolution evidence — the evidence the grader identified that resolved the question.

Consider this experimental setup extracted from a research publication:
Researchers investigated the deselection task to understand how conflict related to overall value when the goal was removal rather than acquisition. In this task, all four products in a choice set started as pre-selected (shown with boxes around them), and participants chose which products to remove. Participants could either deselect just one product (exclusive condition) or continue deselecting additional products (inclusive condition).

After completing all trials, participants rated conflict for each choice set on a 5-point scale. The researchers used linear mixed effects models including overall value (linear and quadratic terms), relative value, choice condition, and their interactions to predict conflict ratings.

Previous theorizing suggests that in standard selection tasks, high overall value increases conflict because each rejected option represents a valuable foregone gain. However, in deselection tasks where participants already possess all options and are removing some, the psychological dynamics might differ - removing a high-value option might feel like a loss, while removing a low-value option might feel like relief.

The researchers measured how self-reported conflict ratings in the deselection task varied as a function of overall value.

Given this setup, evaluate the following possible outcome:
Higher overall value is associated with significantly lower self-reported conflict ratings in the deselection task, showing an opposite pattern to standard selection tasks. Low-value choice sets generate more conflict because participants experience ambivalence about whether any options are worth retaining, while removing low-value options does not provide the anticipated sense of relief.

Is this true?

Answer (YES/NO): NO